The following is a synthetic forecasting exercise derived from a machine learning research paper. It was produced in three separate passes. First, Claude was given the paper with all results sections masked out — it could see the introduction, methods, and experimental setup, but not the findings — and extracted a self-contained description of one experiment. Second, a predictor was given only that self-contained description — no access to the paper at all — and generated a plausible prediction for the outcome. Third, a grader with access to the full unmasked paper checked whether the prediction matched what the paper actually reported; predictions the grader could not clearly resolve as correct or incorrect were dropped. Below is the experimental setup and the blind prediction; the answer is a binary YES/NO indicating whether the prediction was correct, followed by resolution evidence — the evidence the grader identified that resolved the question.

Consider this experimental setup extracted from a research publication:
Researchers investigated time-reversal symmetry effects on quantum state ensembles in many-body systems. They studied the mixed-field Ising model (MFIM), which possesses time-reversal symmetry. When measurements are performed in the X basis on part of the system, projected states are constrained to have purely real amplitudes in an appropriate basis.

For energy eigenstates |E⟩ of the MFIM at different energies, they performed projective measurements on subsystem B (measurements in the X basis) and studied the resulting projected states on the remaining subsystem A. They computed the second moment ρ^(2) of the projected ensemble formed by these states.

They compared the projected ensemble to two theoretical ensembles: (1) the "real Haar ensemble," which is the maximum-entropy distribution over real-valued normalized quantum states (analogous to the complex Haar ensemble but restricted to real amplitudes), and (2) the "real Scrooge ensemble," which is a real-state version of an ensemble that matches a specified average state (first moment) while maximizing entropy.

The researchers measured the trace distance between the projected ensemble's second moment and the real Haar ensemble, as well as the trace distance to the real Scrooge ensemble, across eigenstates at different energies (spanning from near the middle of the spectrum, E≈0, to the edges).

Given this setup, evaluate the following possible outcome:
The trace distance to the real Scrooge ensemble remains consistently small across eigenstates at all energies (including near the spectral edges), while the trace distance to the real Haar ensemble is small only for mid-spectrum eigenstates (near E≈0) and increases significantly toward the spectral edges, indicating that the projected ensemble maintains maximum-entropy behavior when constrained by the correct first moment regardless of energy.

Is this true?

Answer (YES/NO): YES